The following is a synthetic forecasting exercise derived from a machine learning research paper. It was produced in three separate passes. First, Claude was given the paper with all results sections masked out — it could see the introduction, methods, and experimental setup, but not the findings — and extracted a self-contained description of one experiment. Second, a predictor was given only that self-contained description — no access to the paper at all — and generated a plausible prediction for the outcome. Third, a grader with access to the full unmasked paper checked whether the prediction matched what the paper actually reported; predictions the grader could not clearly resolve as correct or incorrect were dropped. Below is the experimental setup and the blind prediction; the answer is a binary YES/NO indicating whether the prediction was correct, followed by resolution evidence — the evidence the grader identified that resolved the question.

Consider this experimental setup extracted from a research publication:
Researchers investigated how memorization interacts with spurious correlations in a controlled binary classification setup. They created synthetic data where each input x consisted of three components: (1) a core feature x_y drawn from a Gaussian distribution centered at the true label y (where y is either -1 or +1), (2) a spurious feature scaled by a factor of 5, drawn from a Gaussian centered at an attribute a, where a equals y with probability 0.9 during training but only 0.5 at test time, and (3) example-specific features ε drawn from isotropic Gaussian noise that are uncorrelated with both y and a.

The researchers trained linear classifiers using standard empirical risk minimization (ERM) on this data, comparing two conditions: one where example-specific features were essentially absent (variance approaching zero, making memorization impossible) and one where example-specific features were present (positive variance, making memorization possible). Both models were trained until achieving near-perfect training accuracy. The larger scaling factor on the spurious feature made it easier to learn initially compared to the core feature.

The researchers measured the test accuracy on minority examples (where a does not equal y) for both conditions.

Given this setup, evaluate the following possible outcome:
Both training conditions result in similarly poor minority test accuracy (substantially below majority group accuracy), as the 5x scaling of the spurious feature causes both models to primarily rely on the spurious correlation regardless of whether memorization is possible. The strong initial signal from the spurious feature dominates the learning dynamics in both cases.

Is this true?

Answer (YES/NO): NO